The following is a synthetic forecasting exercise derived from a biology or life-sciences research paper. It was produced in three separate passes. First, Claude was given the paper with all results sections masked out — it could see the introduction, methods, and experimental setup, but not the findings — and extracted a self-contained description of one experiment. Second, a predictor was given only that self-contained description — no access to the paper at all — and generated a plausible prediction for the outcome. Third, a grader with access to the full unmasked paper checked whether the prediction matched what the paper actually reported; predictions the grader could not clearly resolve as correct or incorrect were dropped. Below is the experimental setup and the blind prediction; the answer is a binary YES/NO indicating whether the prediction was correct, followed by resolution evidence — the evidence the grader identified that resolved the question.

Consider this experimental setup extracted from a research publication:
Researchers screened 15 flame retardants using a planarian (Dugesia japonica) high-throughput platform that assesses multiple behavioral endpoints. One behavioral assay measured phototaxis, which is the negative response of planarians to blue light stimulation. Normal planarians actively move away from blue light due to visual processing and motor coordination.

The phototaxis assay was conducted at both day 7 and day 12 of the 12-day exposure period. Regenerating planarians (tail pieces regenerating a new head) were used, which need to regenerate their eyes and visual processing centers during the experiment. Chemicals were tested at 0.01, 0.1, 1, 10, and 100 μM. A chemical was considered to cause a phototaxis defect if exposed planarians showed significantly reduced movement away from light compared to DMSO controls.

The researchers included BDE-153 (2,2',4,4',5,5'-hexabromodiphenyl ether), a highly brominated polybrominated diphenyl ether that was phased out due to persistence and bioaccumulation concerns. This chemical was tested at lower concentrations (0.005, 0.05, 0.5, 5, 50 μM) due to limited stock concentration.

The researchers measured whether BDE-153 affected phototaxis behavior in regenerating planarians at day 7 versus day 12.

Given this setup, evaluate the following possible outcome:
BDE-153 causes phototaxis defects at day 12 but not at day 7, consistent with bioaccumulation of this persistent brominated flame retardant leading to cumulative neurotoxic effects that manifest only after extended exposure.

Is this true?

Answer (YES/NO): NO